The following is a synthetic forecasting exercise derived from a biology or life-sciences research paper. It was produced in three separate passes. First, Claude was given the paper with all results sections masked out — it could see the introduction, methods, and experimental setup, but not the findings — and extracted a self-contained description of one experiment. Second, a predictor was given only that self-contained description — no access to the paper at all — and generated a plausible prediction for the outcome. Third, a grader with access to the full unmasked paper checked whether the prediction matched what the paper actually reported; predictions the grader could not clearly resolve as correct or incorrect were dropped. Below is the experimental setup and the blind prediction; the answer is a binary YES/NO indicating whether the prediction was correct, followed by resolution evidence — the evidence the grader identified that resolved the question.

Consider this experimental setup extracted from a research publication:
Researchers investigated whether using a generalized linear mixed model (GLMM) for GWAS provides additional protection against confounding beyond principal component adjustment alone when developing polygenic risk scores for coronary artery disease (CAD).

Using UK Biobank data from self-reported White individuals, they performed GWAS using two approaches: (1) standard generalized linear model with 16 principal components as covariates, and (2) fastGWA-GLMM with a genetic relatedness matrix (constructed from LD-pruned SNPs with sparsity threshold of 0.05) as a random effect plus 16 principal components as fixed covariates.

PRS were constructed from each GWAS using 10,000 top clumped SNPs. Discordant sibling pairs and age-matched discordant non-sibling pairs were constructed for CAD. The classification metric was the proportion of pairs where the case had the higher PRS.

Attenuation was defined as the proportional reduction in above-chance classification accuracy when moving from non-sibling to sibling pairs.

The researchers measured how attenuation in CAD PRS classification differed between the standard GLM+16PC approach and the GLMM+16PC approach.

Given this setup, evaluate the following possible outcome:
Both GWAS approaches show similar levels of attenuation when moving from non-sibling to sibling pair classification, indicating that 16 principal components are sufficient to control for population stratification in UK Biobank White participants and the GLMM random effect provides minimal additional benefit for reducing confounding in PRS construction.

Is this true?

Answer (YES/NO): YES